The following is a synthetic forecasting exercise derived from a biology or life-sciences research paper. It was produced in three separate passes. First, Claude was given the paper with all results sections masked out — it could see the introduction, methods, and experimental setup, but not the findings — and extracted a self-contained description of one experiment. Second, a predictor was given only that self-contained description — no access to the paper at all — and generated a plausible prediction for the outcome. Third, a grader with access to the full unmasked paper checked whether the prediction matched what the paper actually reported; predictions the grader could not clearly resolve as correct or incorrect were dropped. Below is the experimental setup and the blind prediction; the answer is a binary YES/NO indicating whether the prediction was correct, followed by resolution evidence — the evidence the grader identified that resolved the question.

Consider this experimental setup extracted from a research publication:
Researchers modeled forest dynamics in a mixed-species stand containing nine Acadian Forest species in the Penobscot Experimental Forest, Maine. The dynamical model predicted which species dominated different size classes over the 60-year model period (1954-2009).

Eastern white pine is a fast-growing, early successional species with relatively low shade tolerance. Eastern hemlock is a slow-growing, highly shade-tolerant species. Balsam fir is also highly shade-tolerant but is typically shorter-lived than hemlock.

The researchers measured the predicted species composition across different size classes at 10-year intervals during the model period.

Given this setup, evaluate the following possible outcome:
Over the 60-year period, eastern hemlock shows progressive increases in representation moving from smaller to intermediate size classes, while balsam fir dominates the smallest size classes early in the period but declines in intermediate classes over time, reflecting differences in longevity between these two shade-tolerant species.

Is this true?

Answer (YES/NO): NO